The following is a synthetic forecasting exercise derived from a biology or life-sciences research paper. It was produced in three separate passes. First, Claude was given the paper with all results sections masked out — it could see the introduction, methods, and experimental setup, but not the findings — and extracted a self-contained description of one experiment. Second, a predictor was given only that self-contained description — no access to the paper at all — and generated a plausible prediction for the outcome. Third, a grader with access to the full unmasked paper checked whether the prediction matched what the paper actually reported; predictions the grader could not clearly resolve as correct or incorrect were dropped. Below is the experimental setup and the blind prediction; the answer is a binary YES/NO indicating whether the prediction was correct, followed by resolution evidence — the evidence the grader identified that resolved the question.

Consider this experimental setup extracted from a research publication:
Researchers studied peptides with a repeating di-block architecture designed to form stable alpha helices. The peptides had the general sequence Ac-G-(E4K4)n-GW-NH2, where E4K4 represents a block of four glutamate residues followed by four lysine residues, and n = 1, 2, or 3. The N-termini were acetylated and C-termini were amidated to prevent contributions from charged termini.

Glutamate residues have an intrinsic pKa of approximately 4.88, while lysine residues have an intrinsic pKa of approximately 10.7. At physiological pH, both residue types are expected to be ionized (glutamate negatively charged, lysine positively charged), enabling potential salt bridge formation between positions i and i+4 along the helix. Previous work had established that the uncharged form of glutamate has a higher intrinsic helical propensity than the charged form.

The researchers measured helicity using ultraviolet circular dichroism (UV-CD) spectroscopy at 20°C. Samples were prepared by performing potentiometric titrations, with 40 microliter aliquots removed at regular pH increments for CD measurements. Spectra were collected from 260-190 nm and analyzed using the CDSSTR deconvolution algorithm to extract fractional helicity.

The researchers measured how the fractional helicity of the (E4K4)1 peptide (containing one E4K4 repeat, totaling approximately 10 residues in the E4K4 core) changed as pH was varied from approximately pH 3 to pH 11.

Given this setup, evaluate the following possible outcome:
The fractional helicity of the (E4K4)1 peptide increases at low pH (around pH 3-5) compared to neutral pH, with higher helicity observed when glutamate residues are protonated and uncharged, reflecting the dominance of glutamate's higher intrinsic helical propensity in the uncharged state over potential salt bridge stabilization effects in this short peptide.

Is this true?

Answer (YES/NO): NO